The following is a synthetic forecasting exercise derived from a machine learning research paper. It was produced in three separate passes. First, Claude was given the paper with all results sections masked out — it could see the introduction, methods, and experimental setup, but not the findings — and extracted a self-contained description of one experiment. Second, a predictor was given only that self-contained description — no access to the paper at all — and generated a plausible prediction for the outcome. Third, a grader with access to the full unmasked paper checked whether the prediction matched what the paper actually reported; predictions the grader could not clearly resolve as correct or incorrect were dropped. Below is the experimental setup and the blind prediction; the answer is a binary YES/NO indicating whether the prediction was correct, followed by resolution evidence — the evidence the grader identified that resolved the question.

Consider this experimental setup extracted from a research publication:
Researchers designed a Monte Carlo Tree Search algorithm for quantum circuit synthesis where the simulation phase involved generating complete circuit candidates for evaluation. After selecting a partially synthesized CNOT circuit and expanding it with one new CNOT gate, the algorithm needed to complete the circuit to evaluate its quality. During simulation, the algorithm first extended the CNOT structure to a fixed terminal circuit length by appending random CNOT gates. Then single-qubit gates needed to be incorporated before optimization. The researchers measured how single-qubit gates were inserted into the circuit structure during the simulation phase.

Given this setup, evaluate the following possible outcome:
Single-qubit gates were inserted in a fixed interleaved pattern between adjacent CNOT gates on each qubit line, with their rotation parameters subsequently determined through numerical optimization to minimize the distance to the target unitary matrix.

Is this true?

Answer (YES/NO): YES